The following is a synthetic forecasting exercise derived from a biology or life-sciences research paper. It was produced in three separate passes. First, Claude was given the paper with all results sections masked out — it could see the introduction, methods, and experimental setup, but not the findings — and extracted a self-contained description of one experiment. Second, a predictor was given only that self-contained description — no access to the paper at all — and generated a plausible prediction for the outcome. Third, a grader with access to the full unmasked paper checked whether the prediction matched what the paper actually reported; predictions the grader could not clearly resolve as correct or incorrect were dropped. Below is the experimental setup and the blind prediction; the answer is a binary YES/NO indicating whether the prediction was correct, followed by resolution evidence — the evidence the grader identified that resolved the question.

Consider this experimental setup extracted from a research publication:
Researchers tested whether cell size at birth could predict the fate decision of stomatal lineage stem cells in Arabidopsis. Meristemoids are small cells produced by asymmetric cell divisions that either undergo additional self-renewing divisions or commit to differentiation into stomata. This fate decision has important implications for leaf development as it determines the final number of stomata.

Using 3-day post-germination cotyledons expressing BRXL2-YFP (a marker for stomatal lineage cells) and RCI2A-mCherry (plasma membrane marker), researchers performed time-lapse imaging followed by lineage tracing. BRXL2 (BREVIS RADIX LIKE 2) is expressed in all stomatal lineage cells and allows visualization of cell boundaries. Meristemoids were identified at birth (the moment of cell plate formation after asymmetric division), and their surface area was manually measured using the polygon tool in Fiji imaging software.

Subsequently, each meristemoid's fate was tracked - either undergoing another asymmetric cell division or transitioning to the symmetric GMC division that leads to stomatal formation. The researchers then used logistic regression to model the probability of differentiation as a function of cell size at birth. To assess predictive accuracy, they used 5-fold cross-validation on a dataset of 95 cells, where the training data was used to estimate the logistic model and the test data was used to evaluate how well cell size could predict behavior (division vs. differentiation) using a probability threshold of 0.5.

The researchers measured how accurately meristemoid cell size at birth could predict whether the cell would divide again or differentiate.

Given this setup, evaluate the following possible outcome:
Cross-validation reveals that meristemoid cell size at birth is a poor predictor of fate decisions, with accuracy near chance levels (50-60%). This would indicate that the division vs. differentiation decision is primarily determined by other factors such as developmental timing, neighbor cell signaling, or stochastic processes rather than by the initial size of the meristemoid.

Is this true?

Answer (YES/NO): NO